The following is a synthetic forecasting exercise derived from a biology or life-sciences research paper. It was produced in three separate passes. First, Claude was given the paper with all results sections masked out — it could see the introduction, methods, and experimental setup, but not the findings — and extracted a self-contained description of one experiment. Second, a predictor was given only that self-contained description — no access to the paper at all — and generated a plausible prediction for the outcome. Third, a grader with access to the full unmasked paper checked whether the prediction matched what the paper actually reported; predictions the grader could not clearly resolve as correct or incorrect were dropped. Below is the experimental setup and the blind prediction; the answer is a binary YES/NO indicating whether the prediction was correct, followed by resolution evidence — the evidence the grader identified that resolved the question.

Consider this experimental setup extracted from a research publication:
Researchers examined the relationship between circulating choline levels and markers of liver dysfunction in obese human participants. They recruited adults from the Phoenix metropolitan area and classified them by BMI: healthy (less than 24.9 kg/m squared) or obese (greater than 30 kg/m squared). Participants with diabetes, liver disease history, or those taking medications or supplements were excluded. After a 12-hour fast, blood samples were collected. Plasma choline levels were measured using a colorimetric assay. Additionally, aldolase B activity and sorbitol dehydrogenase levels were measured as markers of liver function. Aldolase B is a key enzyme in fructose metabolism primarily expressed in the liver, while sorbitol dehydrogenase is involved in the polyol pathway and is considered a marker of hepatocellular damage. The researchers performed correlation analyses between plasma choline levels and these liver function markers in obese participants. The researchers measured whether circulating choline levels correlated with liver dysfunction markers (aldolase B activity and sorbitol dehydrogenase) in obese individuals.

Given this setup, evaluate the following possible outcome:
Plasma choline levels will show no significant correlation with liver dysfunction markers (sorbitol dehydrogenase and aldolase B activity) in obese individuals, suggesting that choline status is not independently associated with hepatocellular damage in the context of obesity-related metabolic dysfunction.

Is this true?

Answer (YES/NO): NO